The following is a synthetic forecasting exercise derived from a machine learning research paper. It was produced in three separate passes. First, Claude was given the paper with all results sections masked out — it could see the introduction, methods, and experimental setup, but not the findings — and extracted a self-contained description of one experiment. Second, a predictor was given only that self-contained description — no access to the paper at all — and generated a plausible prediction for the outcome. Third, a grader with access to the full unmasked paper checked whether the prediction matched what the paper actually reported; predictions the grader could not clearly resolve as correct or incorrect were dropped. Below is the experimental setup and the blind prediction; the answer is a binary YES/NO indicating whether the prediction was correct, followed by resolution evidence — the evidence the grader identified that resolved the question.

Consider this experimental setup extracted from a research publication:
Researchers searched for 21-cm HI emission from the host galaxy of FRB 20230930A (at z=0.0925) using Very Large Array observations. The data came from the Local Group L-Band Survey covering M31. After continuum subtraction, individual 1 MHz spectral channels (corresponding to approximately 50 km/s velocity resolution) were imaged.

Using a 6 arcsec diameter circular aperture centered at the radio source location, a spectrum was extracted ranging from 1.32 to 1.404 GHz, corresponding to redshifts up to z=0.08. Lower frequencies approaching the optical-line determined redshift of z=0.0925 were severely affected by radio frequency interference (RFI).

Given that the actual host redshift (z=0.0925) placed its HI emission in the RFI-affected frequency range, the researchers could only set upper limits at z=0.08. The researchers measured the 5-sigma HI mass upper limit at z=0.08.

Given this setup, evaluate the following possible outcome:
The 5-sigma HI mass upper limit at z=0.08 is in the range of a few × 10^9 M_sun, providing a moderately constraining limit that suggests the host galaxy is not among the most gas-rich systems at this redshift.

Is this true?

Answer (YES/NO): NO